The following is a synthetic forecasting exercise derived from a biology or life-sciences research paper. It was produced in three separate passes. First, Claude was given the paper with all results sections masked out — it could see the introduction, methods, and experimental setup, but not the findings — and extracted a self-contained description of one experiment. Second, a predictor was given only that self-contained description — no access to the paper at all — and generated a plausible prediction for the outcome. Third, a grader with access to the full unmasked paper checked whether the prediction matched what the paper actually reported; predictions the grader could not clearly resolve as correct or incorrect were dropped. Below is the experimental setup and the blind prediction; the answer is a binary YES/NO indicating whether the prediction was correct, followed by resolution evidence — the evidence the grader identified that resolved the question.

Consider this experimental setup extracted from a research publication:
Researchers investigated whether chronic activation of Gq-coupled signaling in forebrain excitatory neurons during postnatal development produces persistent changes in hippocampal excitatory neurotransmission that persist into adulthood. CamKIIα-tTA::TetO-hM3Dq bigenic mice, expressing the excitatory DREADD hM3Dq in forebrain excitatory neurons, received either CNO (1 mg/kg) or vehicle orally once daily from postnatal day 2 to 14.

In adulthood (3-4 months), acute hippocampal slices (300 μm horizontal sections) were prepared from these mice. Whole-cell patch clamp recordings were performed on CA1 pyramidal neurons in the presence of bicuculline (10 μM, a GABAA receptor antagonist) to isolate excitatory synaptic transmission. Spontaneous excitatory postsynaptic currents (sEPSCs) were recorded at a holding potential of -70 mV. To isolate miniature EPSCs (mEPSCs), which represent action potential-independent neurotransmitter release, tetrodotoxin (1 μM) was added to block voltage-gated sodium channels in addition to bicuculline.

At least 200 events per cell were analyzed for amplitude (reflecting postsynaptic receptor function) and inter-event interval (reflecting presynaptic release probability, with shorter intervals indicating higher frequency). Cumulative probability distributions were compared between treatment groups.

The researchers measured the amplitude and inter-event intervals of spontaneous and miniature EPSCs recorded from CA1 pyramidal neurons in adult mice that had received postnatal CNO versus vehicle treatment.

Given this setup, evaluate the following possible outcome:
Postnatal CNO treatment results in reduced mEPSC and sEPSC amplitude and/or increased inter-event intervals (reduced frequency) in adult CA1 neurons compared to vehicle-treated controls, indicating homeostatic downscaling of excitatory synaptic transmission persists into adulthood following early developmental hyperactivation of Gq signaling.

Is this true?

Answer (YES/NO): NO